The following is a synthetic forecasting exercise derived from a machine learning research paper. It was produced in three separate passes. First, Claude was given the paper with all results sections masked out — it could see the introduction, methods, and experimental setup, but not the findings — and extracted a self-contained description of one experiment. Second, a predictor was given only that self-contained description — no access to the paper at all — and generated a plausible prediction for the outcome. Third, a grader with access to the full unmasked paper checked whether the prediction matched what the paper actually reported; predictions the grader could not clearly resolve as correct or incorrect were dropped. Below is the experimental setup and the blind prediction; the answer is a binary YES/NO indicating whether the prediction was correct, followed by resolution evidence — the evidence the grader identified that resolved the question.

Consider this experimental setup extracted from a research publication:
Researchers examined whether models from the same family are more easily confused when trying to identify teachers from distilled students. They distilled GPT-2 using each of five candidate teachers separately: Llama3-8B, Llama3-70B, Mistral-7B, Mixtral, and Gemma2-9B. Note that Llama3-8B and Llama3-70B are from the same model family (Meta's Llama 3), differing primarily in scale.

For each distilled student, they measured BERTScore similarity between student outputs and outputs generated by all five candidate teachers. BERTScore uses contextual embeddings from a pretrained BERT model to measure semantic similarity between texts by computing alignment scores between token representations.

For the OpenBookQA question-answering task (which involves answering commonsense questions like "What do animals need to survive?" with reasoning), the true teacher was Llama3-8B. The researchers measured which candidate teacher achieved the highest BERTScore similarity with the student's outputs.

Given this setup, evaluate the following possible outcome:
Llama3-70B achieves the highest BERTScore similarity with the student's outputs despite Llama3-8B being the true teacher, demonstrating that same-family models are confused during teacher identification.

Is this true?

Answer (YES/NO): YES